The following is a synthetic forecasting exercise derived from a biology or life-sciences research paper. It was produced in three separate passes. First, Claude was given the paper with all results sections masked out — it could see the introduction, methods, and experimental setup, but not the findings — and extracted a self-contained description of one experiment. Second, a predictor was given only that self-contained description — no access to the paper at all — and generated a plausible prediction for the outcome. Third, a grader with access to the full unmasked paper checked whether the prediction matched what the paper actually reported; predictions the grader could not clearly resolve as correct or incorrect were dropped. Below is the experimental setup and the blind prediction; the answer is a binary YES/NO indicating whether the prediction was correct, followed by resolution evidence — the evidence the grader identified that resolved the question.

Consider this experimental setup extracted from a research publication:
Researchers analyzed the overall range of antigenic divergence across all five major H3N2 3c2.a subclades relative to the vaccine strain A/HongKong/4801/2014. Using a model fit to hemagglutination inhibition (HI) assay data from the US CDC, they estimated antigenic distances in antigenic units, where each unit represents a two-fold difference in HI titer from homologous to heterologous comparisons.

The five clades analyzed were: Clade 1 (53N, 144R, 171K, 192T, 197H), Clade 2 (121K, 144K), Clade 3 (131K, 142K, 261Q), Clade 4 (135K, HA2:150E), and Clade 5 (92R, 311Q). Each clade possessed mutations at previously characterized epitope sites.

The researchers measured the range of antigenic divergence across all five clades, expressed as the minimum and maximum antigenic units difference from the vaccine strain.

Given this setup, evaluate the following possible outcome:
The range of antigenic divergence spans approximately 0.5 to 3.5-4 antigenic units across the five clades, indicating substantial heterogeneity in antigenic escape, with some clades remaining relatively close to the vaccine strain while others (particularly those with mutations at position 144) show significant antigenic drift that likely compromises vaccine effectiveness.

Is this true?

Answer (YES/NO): NO